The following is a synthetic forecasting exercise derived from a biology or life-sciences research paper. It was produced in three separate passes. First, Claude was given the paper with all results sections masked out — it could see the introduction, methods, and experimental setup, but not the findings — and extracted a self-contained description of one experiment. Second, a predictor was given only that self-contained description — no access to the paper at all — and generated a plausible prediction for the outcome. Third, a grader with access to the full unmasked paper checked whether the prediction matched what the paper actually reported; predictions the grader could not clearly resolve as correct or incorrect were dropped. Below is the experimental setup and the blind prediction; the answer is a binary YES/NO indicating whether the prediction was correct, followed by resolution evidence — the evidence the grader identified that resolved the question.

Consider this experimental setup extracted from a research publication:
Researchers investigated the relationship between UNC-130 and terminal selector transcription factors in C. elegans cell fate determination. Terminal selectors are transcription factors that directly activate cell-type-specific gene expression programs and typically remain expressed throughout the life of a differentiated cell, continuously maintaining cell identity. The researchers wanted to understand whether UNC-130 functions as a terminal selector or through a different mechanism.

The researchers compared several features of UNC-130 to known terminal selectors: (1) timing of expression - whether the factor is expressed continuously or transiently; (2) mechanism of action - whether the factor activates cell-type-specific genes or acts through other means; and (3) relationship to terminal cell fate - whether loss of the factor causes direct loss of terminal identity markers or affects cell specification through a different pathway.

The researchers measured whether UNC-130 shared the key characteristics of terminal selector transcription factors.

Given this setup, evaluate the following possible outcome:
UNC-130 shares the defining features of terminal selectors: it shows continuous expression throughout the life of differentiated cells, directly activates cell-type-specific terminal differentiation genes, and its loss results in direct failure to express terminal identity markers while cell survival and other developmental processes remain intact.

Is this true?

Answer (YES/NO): NO